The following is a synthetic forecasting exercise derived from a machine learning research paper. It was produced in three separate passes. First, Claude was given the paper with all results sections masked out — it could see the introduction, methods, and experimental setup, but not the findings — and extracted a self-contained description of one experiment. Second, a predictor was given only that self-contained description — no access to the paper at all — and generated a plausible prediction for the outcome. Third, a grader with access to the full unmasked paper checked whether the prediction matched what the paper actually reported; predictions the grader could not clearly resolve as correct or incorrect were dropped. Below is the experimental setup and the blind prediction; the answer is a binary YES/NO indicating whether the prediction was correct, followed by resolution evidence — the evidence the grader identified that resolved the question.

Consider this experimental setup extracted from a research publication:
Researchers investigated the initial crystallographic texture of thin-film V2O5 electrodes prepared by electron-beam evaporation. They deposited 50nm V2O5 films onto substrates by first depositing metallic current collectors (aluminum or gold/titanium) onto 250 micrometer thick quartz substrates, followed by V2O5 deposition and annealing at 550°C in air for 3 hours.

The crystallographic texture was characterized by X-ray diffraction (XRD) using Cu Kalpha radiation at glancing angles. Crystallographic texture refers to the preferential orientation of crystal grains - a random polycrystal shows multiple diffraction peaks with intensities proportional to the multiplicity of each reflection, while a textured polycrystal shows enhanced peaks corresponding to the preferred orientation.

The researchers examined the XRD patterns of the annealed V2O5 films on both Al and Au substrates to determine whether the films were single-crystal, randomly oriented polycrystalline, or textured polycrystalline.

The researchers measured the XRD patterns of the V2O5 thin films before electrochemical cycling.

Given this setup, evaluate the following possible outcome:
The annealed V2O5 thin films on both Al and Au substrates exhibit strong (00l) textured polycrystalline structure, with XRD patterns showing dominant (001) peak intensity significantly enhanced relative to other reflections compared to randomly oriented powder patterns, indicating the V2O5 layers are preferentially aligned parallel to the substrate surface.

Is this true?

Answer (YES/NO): YES